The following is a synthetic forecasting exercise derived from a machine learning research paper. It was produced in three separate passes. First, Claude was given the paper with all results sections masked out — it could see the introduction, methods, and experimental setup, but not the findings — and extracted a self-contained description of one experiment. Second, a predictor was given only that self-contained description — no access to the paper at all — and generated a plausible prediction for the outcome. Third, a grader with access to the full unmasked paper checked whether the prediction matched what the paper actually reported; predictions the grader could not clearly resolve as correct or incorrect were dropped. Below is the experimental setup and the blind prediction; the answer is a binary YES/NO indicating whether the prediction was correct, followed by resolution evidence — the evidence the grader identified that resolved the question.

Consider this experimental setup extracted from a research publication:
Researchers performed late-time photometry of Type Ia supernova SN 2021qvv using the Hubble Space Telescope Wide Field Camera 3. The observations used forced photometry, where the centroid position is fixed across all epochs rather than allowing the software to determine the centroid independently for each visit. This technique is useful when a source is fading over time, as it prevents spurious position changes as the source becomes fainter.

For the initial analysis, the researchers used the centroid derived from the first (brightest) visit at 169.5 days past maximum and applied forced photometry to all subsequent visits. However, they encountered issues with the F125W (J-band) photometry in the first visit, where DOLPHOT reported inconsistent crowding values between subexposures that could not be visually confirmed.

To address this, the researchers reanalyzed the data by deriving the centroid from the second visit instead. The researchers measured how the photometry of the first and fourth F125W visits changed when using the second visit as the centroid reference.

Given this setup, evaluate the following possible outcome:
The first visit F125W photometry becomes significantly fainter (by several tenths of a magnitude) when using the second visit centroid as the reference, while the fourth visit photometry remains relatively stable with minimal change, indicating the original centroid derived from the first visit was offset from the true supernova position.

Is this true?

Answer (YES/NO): NO